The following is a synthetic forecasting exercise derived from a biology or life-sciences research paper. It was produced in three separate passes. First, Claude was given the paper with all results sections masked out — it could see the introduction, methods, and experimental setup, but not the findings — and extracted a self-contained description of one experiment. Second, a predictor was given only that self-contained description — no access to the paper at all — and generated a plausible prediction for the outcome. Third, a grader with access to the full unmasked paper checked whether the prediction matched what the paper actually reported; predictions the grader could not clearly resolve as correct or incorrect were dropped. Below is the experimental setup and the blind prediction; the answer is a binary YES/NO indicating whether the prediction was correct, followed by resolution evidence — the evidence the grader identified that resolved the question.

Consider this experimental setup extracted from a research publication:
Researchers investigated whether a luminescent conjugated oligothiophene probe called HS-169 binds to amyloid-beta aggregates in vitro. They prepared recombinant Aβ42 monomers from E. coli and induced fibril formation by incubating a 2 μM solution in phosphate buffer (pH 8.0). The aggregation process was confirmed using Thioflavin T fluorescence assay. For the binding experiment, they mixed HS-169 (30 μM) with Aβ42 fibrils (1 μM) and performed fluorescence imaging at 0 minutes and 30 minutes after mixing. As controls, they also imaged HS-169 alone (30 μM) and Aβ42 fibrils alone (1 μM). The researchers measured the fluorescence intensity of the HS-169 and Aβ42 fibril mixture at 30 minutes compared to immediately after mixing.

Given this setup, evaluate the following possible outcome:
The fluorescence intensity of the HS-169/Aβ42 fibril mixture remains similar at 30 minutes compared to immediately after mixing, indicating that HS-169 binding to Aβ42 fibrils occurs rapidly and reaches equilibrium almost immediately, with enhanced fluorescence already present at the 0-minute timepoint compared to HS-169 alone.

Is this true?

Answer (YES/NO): NO